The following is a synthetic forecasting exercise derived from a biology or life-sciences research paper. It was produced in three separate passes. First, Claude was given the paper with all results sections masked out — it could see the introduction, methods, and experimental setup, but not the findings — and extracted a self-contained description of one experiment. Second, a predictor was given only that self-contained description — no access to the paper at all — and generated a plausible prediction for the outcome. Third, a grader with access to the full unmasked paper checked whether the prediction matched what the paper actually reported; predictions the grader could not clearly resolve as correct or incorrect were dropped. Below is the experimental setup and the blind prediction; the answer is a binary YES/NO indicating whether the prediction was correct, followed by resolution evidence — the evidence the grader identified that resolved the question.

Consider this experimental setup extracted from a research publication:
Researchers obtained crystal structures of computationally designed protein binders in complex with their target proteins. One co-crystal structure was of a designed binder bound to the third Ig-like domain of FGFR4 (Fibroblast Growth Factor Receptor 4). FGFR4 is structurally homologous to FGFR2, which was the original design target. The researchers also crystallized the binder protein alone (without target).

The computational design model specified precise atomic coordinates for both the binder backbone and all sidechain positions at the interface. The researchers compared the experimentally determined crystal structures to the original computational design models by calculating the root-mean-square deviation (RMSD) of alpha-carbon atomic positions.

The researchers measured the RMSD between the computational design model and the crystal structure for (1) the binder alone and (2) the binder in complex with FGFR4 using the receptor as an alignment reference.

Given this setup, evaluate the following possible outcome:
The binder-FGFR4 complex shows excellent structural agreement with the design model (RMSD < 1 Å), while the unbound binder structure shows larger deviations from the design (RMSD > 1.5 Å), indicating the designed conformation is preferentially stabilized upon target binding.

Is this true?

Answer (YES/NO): NO